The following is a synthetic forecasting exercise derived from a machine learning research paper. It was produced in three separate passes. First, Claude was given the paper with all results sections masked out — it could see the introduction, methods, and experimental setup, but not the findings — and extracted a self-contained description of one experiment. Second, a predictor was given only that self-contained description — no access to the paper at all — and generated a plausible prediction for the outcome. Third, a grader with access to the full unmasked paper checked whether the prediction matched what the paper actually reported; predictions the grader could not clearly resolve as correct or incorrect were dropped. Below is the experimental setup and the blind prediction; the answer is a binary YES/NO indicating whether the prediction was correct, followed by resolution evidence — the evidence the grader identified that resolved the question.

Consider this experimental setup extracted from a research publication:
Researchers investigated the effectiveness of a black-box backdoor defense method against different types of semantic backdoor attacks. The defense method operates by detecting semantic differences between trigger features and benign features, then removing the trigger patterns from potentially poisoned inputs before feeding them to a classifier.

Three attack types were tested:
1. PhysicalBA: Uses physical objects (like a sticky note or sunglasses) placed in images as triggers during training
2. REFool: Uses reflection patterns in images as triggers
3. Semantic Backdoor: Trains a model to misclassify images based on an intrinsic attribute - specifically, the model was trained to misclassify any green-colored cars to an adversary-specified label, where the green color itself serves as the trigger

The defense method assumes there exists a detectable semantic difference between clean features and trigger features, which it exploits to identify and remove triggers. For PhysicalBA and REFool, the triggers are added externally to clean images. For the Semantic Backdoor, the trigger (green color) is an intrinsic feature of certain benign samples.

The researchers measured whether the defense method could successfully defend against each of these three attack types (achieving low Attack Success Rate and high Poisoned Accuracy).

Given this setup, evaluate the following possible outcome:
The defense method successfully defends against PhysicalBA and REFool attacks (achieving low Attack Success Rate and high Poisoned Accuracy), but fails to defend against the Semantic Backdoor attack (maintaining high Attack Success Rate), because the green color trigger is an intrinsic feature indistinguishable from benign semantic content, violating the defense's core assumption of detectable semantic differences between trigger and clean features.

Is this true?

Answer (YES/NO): YES